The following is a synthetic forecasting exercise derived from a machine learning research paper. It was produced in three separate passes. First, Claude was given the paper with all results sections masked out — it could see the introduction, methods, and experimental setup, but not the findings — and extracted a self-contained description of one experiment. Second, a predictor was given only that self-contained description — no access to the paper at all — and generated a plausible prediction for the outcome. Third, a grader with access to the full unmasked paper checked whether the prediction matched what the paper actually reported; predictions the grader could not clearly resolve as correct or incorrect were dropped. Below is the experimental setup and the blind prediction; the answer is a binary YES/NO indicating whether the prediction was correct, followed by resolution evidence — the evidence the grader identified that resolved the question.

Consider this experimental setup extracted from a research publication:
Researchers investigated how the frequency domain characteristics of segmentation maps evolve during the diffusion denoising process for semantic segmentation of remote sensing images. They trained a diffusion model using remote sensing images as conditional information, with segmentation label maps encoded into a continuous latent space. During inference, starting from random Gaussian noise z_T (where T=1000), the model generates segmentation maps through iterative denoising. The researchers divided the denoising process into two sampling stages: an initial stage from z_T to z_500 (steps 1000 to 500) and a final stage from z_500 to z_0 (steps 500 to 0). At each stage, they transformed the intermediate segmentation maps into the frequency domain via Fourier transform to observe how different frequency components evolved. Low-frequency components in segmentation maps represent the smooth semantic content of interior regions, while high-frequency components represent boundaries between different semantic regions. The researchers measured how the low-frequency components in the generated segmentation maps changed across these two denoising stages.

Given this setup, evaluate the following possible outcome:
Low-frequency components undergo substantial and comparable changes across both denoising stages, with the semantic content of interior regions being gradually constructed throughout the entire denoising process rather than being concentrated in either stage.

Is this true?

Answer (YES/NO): NO